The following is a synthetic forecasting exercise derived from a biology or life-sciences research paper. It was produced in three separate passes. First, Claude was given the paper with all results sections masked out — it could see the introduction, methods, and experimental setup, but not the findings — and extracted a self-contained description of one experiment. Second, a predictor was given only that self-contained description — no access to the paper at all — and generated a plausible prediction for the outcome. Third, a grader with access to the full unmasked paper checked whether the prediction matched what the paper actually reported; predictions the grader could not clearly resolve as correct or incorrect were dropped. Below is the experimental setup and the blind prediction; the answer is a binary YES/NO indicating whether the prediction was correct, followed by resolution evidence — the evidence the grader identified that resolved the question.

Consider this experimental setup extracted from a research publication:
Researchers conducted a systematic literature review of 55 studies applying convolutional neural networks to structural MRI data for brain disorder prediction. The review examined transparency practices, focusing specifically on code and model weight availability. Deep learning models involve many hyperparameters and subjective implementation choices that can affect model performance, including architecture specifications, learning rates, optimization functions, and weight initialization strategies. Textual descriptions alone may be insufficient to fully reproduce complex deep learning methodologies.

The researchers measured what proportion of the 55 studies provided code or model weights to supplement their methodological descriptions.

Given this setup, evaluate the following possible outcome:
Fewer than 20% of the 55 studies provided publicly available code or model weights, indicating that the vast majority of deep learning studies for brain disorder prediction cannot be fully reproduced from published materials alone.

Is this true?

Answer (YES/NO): YES